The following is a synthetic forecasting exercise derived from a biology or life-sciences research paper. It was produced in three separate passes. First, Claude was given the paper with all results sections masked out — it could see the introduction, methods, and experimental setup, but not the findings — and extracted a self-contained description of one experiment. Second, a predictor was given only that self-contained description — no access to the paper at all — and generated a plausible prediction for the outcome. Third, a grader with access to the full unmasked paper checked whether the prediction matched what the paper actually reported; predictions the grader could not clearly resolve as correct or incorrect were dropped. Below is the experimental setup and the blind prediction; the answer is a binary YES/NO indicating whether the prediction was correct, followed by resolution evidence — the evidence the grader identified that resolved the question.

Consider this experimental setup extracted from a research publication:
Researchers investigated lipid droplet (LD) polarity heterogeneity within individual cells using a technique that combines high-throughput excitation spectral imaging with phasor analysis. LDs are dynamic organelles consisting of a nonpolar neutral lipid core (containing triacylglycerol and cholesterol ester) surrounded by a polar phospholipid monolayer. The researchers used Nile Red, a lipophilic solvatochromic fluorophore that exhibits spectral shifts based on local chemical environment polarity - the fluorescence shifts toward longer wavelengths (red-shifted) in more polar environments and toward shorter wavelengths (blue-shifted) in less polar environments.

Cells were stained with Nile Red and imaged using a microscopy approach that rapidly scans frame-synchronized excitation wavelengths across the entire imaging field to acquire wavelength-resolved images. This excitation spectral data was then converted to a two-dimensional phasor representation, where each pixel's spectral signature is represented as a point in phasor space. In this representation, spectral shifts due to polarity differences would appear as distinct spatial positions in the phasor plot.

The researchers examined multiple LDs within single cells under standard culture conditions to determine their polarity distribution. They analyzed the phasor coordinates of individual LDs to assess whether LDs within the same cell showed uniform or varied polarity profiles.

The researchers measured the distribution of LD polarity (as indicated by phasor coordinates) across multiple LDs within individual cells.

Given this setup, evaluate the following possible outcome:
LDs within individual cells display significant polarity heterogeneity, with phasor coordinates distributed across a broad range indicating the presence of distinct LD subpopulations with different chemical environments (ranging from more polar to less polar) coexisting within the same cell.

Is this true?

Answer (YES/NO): YES